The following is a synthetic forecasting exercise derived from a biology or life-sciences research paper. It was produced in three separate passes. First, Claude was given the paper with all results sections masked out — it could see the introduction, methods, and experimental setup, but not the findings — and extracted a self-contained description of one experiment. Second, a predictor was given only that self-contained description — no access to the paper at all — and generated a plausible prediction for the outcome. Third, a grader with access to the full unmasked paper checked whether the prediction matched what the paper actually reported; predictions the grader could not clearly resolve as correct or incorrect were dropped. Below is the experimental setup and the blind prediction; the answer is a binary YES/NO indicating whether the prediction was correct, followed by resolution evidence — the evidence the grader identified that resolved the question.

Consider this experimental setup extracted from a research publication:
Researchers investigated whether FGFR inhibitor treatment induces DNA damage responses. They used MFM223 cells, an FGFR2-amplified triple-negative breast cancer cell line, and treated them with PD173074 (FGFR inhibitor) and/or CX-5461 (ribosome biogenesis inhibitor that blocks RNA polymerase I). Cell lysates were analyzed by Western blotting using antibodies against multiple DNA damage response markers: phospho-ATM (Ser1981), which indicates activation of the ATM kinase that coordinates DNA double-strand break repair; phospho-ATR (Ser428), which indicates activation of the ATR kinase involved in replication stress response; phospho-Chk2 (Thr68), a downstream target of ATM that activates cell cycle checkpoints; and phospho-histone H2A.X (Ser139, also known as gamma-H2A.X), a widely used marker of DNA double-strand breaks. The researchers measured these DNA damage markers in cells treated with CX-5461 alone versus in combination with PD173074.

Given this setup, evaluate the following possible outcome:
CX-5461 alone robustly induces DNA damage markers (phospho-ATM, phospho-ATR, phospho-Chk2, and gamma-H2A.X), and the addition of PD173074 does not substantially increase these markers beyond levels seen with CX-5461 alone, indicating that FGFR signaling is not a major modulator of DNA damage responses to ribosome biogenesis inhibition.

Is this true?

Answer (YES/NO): NO